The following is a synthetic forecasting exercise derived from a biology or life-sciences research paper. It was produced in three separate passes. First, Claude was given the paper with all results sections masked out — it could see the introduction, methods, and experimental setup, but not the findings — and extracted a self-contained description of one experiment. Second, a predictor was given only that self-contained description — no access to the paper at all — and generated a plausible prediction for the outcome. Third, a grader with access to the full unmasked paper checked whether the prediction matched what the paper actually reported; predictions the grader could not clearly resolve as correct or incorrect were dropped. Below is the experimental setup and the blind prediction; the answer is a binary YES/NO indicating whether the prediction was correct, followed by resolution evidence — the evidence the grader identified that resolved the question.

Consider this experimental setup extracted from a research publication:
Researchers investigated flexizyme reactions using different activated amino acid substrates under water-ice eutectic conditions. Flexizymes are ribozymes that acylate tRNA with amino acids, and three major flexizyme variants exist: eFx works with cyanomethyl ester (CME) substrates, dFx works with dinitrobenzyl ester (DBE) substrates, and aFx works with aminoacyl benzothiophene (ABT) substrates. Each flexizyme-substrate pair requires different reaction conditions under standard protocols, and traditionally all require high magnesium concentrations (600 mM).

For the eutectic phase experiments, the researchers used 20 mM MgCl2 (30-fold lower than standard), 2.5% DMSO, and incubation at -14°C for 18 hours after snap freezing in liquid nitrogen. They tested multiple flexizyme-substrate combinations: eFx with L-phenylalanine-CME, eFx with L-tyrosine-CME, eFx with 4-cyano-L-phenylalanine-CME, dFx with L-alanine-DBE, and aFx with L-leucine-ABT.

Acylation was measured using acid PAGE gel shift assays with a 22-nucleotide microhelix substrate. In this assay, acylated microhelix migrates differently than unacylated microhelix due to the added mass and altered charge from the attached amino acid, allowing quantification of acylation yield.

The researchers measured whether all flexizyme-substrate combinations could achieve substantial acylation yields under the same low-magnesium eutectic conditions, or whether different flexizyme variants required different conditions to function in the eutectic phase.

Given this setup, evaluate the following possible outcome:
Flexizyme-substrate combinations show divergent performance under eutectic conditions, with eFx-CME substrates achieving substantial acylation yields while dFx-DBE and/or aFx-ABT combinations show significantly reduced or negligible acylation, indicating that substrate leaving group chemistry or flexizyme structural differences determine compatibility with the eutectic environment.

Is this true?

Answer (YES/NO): NO